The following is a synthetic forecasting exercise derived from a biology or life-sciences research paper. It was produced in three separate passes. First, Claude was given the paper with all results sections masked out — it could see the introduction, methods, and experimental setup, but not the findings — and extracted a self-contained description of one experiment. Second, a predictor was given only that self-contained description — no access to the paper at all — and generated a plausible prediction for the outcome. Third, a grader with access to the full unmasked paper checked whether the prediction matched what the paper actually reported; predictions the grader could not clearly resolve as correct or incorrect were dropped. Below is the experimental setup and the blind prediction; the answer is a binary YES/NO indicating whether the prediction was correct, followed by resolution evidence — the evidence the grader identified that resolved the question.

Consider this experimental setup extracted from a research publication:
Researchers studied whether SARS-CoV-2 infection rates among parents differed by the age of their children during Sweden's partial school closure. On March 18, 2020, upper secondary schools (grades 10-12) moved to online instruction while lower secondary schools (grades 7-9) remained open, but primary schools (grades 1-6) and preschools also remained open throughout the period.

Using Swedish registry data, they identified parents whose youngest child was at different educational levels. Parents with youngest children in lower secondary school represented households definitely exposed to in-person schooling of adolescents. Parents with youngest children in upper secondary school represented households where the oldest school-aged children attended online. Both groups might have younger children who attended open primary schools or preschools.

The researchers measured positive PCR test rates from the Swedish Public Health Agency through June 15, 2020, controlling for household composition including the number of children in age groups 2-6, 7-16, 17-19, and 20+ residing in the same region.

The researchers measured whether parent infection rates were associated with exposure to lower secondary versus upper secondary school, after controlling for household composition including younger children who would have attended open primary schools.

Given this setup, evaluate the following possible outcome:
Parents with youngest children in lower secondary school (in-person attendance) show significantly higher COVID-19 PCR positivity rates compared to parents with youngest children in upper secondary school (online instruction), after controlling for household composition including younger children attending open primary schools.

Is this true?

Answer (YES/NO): YES